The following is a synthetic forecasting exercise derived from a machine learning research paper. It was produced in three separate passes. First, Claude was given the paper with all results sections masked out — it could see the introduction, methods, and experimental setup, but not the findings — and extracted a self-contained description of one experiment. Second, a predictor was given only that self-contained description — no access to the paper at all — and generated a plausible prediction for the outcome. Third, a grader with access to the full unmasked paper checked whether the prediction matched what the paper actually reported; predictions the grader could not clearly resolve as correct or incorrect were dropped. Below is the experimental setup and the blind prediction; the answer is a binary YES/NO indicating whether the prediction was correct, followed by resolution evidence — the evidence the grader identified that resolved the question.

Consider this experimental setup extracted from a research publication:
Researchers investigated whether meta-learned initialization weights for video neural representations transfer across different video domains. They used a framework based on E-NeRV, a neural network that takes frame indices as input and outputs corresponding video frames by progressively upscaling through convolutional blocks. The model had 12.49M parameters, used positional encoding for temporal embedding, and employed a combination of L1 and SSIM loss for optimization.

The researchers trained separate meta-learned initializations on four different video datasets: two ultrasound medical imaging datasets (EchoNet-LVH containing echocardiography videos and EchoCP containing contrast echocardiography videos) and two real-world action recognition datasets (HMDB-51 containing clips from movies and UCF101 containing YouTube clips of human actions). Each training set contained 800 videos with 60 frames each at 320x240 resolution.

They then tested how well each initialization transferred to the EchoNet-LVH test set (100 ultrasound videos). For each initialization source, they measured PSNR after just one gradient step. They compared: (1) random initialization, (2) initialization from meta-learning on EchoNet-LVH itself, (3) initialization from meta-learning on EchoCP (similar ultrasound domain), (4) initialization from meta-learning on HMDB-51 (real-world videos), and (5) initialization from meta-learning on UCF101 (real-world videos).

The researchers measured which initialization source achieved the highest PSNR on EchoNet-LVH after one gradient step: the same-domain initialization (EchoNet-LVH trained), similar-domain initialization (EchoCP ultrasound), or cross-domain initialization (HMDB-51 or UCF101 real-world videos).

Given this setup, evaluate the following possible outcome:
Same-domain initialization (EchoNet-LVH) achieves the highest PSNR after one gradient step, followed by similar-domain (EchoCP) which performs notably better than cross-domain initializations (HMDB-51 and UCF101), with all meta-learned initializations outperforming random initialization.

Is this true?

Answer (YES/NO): YES